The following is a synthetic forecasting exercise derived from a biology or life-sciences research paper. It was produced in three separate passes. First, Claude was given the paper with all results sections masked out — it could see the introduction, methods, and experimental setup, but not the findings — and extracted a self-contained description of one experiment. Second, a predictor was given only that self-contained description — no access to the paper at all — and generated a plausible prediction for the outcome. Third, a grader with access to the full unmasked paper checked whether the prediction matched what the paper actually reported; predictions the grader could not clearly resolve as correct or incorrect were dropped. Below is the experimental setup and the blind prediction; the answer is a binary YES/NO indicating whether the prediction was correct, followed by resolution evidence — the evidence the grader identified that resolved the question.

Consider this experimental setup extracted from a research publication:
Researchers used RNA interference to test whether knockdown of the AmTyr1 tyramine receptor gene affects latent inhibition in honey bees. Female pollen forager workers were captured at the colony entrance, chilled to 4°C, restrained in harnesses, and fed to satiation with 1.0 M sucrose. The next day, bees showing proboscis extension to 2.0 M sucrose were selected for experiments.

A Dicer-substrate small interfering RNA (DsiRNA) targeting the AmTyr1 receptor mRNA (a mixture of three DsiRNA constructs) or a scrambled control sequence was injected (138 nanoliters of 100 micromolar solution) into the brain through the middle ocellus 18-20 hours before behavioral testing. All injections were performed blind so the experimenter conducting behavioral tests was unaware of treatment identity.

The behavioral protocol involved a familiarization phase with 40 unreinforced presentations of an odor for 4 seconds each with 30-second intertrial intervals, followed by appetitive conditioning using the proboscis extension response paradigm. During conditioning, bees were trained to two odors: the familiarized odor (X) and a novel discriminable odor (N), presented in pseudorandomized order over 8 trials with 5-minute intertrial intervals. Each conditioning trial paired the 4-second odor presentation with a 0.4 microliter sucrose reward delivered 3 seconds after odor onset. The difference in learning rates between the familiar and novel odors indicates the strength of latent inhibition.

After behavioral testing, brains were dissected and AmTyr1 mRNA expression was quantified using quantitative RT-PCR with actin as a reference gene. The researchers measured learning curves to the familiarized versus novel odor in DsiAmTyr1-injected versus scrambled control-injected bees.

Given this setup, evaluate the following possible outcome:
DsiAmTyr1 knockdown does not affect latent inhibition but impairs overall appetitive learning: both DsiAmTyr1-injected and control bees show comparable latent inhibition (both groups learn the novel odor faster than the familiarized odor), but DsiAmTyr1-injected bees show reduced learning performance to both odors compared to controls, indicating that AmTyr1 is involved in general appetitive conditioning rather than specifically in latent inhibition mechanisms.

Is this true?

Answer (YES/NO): NO